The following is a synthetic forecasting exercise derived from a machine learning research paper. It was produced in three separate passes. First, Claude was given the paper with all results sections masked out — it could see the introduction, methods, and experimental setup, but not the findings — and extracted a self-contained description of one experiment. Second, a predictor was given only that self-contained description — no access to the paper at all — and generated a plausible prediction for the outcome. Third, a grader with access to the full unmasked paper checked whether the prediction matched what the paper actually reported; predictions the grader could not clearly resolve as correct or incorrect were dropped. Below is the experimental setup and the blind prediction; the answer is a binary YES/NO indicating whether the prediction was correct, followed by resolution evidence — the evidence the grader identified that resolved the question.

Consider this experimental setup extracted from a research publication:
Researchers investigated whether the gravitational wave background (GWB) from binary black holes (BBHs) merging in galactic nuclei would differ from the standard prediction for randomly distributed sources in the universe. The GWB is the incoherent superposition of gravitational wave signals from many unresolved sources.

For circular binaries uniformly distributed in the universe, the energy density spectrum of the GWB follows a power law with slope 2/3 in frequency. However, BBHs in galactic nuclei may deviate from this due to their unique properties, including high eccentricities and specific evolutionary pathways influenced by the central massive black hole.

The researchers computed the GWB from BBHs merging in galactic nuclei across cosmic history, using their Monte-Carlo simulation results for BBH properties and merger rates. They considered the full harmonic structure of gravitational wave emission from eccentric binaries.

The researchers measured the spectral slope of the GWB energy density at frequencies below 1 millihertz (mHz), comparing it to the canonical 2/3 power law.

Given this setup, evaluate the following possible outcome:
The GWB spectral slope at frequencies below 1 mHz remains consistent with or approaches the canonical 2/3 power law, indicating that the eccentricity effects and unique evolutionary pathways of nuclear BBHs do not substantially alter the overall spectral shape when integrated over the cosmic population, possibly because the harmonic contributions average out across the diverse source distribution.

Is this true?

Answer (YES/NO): NO